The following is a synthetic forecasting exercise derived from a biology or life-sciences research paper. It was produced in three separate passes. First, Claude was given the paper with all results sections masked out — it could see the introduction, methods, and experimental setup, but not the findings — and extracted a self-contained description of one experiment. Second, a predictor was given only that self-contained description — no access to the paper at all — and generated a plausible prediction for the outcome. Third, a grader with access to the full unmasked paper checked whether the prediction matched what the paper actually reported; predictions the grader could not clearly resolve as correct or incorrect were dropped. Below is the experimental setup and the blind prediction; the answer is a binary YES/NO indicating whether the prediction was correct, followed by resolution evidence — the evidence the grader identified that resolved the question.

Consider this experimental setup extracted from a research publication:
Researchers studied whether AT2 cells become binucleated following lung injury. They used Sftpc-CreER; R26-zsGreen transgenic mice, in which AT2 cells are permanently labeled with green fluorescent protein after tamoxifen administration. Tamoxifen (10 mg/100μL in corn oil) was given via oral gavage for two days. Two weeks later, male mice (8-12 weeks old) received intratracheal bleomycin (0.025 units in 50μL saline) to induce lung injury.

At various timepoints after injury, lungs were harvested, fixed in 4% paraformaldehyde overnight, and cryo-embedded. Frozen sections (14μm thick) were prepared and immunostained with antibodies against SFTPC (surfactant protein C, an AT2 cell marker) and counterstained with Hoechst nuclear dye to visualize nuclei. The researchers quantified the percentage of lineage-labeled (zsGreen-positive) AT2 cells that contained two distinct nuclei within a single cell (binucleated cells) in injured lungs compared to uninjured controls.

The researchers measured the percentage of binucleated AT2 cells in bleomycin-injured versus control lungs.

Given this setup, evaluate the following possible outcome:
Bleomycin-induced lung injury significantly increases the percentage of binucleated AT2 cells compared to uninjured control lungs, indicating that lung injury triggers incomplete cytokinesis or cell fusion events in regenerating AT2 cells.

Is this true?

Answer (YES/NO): YES